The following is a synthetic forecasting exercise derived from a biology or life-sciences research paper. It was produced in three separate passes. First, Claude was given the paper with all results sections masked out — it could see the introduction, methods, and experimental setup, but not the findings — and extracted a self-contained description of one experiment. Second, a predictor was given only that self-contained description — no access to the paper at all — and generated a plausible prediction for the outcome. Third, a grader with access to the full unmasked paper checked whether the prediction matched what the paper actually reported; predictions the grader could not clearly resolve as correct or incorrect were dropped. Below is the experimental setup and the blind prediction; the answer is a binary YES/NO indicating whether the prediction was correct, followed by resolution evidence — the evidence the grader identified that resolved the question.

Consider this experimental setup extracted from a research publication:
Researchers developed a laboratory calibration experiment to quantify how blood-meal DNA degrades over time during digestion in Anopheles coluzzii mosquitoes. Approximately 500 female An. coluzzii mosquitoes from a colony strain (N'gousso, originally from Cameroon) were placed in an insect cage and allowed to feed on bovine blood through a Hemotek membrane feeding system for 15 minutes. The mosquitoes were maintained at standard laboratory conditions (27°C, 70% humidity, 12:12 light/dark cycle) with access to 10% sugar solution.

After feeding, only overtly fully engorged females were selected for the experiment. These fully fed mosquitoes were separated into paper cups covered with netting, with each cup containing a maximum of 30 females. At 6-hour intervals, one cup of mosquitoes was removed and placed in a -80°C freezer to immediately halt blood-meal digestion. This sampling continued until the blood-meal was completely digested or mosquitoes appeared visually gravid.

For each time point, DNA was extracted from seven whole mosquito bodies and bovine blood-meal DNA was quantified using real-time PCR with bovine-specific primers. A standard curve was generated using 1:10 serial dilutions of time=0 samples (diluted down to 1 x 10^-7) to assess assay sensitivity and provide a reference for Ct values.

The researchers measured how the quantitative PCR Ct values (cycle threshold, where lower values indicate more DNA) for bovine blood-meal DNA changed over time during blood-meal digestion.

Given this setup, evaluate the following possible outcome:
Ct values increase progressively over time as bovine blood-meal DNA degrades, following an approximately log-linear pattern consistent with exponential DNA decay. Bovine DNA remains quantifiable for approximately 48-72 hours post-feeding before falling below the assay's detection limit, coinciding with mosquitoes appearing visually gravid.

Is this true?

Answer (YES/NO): YES